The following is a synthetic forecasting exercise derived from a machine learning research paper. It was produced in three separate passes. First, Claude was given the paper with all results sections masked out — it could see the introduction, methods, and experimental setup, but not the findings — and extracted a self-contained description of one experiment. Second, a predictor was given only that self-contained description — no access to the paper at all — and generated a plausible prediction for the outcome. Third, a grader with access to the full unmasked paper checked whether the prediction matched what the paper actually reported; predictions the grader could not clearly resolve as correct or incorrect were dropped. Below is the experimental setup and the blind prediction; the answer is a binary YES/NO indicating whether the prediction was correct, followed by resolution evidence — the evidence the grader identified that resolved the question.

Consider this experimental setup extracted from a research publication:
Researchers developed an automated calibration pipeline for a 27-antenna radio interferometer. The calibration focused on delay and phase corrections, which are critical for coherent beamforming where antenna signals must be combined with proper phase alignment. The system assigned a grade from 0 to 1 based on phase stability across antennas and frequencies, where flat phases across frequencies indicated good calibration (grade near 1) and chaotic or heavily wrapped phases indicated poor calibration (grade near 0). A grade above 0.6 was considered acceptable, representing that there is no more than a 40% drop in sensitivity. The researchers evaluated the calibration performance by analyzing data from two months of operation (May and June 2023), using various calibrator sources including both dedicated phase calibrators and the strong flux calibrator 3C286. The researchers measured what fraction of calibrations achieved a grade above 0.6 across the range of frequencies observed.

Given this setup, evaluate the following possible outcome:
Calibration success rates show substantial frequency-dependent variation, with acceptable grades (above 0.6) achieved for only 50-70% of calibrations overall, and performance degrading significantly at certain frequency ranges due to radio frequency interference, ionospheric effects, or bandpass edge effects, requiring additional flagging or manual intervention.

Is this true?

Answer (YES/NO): NO